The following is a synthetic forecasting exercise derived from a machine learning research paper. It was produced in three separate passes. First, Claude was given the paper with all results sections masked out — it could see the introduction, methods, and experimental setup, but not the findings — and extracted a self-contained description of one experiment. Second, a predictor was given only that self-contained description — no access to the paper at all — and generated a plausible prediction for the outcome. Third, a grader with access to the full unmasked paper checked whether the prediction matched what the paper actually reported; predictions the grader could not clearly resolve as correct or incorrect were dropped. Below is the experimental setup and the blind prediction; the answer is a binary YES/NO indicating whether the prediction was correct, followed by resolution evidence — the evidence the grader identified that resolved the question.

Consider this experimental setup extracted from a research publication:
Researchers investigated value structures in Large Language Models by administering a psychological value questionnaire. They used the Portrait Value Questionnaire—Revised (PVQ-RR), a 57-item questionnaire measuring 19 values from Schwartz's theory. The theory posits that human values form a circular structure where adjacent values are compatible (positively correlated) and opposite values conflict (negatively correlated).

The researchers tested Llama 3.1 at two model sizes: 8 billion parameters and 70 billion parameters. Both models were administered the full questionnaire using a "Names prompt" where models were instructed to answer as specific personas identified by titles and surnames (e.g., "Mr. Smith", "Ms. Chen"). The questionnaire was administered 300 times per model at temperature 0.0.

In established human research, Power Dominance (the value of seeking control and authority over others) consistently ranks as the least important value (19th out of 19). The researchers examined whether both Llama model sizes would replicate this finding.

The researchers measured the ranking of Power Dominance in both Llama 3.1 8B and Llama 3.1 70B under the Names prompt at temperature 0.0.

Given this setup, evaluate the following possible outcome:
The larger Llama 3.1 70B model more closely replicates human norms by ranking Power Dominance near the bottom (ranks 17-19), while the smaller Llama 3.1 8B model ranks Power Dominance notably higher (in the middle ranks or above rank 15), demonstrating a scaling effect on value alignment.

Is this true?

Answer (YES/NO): NO